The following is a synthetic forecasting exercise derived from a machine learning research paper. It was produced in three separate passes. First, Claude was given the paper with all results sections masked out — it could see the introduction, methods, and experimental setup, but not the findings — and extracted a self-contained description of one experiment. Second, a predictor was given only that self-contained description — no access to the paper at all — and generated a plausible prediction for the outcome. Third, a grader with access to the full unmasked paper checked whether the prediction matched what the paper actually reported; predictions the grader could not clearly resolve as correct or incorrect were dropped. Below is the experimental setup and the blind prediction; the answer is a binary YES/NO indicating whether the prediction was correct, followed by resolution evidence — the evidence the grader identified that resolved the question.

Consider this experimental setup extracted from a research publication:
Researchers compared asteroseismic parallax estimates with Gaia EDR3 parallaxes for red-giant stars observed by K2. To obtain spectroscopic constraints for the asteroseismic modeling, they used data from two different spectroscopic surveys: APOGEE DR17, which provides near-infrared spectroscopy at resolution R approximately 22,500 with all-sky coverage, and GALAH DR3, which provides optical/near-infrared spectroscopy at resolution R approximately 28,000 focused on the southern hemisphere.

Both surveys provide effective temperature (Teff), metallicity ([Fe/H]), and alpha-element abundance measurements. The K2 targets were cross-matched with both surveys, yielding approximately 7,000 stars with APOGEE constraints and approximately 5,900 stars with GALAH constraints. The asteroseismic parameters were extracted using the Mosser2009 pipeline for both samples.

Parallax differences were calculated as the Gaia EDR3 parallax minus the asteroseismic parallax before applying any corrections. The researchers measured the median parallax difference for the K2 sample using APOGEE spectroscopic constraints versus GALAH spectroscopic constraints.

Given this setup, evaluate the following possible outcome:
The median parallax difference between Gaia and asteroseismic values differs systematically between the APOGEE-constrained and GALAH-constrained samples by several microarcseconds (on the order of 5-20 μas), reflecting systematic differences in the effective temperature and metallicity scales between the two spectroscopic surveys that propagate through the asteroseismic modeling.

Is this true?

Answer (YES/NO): NO